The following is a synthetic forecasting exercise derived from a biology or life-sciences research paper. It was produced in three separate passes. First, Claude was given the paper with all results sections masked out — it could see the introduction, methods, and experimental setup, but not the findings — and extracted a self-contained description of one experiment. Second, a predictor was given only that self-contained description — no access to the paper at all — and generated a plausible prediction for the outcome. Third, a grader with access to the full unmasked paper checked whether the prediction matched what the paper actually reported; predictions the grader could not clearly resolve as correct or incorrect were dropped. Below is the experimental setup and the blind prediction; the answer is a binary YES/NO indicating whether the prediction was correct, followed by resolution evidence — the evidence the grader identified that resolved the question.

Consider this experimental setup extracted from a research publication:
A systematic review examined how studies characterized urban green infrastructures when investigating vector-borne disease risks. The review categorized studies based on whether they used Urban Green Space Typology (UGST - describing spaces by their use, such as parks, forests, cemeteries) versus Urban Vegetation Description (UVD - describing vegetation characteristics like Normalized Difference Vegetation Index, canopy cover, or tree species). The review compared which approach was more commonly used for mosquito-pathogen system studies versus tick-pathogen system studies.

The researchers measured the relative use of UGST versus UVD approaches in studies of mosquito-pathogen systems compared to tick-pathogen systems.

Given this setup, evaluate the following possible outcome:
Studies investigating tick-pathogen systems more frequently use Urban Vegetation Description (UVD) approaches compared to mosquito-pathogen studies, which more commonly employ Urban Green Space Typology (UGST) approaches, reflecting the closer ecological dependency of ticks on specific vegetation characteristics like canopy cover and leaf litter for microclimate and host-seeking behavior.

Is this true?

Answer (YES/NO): NO